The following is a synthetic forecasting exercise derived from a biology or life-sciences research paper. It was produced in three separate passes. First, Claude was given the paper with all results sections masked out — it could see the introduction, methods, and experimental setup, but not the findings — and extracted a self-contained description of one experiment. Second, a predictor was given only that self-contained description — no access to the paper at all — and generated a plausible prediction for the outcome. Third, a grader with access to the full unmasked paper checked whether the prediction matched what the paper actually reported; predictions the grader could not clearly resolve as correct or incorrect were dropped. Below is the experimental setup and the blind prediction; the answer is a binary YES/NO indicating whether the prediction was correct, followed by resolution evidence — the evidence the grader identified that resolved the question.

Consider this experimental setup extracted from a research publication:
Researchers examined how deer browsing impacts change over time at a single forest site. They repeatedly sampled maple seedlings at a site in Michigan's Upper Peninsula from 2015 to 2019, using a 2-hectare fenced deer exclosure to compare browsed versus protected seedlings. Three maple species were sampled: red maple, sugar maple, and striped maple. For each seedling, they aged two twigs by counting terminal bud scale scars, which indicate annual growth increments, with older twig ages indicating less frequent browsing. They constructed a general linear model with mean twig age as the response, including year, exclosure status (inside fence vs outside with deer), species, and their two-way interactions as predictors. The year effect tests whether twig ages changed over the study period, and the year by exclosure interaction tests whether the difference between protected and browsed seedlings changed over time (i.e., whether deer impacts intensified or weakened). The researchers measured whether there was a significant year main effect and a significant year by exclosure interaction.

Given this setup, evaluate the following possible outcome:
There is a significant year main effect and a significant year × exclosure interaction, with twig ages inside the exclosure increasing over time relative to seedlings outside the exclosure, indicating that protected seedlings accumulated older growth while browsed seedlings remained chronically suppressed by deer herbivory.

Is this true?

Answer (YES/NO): YES